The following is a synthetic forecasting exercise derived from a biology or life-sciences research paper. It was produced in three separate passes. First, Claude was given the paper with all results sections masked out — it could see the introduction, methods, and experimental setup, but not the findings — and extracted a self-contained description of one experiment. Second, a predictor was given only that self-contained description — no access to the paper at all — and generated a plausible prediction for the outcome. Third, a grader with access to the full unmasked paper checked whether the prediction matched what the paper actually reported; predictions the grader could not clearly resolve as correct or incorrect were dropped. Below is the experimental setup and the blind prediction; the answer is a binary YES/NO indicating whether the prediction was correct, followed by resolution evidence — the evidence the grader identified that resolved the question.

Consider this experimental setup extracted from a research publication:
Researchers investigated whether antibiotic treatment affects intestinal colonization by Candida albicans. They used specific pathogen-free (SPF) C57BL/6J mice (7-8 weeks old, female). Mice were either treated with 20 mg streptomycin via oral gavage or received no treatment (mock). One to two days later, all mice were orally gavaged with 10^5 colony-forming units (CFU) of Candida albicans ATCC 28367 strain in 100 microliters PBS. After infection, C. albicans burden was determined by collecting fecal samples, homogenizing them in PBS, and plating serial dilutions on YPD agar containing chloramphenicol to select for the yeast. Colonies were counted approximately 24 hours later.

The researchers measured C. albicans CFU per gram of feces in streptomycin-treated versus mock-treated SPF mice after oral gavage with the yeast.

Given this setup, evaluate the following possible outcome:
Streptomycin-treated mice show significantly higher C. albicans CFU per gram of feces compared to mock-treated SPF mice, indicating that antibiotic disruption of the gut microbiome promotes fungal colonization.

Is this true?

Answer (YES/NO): YES